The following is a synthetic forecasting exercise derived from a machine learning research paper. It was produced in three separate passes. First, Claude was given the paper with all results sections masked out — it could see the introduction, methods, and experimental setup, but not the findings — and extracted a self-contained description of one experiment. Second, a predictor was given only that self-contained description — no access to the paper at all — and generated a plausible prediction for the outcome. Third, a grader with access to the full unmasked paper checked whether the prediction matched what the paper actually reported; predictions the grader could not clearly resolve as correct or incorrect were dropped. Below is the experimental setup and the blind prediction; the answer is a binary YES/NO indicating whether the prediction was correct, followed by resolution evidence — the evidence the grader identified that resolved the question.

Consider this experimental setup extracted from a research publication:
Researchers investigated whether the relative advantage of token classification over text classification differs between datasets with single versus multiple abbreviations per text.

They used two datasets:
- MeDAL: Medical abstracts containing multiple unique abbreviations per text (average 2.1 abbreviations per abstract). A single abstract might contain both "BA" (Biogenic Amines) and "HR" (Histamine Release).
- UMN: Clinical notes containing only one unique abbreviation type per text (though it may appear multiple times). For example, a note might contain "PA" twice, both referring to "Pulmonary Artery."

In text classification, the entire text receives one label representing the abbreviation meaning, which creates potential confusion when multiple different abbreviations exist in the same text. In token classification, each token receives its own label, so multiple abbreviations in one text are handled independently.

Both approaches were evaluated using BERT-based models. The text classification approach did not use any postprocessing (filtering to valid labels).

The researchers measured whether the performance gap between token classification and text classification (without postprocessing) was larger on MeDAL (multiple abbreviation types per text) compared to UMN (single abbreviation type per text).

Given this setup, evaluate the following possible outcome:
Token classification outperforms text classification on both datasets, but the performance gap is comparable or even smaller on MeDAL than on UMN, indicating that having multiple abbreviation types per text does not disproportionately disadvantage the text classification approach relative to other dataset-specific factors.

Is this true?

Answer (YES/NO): YES